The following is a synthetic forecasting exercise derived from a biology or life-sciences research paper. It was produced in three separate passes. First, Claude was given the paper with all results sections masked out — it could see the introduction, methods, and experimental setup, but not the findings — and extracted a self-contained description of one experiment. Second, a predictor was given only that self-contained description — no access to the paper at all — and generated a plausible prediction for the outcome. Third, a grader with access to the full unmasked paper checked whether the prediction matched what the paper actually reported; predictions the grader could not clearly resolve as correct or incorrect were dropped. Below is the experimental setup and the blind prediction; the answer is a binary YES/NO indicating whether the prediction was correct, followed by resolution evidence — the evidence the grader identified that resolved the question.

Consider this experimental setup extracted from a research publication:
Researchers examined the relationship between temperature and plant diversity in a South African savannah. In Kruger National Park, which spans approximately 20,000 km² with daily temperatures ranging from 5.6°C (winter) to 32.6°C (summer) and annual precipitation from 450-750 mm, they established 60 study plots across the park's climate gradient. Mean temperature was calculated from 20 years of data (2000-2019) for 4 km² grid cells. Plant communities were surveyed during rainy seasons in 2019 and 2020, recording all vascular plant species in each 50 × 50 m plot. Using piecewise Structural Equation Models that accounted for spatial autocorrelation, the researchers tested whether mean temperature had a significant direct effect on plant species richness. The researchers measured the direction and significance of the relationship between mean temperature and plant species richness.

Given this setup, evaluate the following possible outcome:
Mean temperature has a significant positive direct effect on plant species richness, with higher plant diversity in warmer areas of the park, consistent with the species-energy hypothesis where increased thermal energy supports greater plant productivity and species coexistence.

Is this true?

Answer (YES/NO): NO